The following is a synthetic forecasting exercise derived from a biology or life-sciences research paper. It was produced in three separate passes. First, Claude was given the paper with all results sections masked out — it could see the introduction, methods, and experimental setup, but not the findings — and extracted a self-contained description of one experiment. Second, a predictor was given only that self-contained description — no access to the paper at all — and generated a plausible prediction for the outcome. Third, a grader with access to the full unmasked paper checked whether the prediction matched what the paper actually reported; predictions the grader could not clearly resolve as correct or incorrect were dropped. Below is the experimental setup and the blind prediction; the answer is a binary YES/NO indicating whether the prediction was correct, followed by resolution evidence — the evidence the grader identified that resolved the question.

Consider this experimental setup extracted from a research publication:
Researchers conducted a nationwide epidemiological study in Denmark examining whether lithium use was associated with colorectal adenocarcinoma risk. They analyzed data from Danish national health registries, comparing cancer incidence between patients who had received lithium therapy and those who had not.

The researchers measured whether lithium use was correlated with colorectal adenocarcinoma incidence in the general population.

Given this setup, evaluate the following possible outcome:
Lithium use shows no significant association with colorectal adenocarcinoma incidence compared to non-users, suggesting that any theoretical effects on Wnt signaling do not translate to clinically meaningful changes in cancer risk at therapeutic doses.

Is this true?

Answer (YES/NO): YES